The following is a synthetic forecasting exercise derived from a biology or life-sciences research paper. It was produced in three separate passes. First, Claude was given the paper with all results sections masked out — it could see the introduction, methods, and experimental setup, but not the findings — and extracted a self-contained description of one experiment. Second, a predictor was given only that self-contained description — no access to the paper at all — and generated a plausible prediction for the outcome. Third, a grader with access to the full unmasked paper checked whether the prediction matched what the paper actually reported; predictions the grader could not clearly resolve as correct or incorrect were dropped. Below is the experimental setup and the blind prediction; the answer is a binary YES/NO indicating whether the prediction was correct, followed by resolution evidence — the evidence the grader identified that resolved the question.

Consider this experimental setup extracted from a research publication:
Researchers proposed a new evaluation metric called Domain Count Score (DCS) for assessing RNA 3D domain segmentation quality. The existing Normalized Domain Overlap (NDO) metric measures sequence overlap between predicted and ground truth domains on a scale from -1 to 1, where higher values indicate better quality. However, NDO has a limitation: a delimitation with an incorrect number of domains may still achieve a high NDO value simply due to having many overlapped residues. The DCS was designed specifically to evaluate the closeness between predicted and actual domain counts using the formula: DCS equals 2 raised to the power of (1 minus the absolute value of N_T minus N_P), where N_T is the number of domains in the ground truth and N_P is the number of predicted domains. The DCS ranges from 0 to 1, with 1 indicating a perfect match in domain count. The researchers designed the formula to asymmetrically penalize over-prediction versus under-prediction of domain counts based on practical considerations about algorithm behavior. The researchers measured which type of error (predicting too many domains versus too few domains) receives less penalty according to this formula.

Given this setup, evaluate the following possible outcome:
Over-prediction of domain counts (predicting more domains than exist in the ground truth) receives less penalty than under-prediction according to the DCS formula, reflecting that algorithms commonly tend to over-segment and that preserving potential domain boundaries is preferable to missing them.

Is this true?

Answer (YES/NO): NO